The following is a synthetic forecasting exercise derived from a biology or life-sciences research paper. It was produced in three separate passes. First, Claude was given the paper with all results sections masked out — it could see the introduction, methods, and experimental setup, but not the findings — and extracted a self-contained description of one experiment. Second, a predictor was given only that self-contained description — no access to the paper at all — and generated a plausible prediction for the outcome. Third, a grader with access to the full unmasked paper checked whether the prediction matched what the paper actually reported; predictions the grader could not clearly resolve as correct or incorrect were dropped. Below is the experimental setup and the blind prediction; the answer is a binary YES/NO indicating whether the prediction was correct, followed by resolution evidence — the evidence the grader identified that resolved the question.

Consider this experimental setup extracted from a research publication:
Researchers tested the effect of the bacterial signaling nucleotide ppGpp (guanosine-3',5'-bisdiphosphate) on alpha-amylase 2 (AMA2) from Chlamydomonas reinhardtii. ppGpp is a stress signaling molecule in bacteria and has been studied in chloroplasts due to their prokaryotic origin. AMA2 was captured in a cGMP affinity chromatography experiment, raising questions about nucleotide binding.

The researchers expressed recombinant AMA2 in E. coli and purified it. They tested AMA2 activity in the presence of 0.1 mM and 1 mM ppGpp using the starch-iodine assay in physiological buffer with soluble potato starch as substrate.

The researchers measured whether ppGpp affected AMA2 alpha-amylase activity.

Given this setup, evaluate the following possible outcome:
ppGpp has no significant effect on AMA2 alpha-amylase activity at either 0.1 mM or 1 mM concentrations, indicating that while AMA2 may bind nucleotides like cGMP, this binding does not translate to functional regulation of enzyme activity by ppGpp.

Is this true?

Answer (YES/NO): YES